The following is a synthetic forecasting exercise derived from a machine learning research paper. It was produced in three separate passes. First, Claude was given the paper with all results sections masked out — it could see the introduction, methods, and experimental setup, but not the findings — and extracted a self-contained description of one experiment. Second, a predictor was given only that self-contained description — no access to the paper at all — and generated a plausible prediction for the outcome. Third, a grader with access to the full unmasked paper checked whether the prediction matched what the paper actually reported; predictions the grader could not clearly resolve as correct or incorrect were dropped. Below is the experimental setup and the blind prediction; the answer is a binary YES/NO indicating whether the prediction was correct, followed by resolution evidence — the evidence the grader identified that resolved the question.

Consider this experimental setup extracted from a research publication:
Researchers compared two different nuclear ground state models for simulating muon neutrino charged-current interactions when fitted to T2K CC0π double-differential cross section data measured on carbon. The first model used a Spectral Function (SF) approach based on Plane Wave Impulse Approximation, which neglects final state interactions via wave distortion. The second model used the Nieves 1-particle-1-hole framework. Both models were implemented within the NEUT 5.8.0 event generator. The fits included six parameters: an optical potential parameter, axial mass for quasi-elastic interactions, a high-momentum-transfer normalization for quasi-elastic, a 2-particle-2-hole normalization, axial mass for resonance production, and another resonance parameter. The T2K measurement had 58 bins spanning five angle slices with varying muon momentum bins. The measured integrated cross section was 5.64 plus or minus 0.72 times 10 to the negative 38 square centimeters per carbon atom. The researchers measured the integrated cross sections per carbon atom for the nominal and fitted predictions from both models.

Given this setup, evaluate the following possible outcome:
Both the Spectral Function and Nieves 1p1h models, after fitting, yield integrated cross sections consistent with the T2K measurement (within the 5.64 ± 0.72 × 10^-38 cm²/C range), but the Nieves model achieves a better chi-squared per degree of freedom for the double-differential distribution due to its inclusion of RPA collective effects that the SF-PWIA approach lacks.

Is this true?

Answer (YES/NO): NO